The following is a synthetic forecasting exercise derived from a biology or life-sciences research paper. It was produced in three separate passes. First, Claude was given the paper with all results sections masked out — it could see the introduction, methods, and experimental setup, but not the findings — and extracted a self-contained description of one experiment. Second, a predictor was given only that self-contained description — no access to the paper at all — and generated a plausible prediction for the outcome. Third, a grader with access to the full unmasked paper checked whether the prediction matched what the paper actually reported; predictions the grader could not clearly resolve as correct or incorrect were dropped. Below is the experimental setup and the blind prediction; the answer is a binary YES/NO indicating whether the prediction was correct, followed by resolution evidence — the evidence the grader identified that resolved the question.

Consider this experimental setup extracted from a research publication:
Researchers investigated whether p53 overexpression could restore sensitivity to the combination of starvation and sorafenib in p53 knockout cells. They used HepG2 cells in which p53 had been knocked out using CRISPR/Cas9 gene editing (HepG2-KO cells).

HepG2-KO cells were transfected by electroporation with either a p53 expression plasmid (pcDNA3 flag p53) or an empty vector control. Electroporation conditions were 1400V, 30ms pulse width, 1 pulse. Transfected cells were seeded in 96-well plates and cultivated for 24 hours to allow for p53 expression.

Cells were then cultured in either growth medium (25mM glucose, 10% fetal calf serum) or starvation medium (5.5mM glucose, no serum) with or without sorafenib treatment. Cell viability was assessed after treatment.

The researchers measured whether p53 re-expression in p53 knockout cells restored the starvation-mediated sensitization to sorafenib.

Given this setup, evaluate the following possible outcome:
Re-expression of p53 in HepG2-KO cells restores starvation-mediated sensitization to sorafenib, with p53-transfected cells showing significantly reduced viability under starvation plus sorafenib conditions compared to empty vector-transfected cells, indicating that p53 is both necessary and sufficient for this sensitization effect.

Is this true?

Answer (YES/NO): YES